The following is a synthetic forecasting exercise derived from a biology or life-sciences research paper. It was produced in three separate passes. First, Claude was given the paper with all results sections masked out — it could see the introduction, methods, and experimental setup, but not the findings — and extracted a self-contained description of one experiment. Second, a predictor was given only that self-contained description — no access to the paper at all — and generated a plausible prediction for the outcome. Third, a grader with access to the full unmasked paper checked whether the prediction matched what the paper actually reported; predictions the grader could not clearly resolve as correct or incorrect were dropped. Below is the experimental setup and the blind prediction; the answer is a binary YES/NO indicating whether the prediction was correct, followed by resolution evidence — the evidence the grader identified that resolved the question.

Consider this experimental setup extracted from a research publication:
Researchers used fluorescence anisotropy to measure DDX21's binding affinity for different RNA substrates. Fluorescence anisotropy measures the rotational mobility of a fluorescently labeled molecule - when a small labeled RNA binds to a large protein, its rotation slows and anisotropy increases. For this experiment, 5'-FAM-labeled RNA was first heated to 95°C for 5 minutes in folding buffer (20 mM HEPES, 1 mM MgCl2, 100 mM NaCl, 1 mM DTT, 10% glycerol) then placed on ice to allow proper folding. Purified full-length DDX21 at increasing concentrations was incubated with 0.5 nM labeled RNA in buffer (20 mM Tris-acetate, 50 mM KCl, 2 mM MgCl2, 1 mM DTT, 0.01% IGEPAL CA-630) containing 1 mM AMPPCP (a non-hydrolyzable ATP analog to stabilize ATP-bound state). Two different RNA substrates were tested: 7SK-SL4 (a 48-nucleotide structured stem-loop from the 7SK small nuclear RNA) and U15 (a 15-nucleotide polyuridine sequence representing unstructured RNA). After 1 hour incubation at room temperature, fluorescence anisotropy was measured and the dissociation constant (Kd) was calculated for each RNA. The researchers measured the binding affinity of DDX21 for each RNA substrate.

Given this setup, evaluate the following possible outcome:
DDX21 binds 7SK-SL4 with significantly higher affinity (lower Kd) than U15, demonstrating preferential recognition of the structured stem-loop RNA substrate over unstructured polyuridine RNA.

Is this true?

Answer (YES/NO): YES